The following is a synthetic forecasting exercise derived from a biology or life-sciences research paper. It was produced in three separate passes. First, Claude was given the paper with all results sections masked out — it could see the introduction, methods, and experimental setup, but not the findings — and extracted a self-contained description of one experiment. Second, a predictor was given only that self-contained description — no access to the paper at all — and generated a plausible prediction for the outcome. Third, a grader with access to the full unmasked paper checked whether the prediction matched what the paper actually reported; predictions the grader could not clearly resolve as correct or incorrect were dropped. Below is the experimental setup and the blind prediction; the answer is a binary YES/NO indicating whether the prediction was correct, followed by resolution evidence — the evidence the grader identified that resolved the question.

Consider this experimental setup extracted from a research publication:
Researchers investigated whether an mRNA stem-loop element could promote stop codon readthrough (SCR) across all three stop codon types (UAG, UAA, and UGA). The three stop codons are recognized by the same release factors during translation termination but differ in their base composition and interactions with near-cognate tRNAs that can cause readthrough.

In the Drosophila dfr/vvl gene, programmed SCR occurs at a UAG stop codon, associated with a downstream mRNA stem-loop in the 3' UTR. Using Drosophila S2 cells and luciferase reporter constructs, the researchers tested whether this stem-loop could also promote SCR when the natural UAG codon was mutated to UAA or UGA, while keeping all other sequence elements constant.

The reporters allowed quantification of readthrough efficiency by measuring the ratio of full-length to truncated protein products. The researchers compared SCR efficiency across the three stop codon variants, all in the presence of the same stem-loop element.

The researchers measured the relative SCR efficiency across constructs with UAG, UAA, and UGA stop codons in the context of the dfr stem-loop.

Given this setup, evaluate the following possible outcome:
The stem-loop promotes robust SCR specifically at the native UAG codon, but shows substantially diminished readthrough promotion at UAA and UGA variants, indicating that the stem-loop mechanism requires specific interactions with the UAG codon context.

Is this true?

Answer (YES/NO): NO